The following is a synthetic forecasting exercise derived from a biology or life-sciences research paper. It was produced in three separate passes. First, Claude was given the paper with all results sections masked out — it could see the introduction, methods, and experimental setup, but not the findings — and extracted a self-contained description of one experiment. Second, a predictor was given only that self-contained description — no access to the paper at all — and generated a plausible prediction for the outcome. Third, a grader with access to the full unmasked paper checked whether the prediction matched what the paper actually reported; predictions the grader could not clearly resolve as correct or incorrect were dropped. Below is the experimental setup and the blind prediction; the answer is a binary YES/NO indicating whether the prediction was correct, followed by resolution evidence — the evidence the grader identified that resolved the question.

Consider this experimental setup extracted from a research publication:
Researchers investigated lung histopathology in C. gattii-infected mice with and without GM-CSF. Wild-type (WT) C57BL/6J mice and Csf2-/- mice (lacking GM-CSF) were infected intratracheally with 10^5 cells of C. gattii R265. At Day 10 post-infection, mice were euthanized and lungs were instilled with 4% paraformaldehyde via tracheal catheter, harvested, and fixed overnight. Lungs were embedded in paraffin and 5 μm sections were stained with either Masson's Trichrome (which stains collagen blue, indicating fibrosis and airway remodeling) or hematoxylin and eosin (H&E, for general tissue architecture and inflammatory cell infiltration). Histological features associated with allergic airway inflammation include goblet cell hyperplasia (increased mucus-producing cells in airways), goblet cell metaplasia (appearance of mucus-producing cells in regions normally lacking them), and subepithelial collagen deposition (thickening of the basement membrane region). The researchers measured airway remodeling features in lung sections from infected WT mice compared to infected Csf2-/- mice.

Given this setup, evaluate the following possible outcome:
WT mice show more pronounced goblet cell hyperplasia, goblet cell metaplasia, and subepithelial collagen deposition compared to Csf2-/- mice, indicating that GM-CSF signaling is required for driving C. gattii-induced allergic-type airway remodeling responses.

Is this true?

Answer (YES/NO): YES